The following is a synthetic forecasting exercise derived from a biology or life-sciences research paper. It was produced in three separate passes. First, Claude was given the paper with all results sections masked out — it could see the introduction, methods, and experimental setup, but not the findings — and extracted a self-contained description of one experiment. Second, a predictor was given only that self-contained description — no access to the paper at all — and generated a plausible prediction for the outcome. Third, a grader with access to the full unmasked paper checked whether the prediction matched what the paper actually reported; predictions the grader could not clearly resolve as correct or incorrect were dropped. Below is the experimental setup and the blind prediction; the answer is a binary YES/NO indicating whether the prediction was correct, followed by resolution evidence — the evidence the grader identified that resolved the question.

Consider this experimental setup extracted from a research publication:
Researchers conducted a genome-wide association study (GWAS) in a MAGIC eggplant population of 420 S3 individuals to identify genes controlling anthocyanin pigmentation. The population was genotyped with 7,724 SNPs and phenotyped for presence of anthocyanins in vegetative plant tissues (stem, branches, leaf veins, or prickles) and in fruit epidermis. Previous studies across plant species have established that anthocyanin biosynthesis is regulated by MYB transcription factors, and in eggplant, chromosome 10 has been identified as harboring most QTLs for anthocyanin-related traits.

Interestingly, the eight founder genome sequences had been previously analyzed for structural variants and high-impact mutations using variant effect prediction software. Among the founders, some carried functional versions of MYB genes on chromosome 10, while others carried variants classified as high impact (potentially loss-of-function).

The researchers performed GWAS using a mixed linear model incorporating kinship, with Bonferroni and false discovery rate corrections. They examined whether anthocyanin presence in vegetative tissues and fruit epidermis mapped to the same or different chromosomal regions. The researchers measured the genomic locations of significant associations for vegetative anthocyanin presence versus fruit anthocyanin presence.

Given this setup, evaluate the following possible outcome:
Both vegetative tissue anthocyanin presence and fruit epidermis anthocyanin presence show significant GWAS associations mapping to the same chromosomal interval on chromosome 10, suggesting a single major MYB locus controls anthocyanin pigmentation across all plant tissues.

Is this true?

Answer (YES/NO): NO